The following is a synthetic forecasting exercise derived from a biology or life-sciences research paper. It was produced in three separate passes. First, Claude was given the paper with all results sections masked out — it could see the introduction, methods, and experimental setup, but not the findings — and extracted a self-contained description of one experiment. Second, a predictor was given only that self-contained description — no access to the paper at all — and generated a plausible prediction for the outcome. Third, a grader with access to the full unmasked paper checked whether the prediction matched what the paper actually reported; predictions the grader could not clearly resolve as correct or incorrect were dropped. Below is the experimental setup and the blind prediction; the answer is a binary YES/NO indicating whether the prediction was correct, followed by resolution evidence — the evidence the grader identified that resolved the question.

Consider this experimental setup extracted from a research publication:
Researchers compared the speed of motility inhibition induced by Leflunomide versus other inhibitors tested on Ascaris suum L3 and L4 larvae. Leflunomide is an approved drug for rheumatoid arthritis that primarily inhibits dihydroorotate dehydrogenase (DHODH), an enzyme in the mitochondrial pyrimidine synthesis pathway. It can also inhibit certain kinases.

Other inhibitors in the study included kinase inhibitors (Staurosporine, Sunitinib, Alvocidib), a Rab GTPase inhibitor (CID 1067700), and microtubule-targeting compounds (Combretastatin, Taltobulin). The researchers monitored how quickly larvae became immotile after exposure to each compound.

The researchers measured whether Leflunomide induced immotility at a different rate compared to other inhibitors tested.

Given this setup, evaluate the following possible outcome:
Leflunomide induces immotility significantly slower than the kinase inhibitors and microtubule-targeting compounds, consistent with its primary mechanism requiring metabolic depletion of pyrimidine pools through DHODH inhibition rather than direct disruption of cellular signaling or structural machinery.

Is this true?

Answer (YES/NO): NO